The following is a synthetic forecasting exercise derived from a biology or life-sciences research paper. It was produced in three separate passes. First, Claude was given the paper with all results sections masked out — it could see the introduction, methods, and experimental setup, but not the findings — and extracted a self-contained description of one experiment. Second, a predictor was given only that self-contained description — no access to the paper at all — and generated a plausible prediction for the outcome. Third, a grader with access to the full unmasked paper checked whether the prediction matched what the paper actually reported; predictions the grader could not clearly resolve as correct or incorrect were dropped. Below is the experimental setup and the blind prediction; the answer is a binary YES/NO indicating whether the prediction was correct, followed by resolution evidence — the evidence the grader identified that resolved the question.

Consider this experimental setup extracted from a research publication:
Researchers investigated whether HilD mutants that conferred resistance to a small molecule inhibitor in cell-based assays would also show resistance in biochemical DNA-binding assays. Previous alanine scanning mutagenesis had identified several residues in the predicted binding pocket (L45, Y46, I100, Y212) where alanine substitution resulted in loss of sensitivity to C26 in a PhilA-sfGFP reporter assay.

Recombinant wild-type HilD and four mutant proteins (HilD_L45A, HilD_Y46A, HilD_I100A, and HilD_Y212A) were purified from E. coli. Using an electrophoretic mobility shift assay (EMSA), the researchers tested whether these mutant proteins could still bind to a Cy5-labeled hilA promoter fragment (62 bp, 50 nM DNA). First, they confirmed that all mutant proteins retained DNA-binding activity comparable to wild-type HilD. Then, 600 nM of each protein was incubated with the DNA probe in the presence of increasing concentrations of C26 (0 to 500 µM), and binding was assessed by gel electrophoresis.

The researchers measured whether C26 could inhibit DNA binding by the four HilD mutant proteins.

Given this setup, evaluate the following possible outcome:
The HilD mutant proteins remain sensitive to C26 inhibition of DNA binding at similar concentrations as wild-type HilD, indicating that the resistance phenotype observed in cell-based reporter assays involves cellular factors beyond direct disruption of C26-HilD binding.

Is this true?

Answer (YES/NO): NO